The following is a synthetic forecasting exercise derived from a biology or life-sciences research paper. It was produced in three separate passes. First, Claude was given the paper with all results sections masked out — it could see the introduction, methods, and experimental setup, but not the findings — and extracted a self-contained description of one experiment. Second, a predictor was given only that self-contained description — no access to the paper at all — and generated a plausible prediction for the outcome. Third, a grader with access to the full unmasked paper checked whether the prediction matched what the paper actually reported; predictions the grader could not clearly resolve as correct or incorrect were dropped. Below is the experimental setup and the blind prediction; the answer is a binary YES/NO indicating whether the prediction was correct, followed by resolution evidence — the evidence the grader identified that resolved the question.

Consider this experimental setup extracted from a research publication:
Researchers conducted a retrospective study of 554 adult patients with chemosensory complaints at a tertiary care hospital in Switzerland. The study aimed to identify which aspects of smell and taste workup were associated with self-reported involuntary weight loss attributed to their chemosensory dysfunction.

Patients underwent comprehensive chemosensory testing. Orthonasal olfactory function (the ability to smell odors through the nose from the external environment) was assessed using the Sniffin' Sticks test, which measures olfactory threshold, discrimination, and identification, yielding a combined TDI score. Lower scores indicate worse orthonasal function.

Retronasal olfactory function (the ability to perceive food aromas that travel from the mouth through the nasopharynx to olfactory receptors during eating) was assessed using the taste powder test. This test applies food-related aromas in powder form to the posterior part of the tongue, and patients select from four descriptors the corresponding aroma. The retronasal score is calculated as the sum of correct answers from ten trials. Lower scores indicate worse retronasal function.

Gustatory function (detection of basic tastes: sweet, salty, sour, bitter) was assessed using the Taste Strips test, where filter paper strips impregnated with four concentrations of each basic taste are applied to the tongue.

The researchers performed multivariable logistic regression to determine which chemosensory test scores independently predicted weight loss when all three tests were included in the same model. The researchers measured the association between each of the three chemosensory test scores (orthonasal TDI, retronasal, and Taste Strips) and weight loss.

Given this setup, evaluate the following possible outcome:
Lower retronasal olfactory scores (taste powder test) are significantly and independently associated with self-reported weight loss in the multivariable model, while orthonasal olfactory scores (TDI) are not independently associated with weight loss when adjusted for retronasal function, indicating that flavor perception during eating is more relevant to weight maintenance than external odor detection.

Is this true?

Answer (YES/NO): NO